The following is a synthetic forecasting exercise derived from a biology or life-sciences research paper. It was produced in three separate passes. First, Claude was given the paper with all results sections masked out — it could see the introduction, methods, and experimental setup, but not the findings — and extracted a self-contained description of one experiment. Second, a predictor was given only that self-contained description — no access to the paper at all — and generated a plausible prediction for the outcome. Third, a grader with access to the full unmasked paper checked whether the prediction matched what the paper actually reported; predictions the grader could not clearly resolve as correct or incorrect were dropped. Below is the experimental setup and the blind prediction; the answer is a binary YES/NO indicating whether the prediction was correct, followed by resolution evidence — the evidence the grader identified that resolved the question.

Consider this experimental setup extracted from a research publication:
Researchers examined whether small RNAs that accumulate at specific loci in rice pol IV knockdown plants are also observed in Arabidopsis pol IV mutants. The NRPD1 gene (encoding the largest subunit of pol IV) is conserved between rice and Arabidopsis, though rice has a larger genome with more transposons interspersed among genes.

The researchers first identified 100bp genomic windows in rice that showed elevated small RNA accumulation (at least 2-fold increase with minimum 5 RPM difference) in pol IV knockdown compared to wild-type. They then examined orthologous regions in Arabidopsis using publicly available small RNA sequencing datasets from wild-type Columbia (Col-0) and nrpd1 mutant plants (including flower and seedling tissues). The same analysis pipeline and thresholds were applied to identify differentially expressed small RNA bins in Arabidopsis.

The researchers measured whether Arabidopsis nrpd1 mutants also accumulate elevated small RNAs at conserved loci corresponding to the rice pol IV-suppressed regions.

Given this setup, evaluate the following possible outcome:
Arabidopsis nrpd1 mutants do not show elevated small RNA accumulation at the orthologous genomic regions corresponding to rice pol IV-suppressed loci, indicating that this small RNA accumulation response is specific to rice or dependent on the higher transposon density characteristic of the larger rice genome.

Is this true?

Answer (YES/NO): NO